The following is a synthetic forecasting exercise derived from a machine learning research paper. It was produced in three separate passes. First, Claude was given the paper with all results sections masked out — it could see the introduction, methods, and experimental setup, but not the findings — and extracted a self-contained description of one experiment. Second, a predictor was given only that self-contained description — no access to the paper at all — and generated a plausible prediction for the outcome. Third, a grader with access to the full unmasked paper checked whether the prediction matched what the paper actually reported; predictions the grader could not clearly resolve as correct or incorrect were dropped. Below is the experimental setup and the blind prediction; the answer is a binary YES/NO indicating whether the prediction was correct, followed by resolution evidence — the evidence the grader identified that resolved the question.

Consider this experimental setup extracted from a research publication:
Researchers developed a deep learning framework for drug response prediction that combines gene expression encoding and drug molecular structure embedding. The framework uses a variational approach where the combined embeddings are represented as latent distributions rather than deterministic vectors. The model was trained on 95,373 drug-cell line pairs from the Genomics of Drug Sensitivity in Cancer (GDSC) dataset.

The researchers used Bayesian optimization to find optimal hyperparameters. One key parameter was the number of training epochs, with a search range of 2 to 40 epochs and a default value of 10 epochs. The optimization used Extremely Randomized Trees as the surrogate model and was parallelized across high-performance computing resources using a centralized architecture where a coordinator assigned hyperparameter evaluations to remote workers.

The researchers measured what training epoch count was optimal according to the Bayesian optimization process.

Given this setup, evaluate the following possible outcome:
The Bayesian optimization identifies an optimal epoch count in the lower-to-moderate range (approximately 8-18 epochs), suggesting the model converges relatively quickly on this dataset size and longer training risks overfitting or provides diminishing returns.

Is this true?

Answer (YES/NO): NO